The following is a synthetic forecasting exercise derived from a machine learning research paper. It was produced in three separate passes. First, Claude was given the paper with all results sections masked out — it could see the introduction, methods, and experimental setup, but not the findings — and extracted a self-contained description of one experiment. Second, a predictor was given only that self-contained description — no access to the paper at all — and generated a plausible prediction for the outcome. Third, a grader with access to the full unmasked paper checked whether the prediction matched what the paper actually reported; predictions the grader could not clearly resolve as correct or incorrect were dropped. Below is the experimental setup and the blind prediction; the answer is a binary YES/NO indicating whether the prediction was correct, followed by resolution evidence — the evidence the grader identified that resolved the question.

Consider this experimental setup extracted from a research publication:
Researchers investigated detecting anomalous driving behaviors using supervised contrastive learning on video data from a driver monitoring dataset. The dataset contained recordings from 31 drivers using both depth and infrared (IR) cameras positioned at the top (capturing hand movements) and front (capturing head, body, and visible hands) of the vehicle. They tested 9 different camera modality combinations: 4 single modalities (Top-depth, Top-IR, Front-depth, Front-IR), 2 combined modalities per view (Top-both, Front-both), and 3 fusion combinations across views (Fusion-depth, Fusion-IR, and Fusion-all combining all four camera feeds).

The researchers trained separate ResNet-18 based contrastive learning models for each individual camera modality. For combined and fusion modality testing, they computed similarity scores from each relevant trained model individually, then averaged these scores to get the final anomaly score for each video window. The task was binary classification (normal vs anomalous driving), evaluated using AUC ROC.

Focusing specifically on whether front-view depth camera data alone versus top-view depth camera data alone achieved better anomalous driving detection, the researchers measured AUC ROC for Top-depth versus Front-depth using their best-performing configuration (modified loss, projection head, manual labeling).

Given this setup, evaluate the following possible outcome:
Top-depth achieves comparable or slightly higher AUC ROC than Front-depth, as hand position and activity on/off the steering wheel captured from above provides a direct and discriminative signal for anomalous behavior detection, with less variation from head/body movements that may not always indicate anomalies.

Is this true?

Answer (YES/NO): NO